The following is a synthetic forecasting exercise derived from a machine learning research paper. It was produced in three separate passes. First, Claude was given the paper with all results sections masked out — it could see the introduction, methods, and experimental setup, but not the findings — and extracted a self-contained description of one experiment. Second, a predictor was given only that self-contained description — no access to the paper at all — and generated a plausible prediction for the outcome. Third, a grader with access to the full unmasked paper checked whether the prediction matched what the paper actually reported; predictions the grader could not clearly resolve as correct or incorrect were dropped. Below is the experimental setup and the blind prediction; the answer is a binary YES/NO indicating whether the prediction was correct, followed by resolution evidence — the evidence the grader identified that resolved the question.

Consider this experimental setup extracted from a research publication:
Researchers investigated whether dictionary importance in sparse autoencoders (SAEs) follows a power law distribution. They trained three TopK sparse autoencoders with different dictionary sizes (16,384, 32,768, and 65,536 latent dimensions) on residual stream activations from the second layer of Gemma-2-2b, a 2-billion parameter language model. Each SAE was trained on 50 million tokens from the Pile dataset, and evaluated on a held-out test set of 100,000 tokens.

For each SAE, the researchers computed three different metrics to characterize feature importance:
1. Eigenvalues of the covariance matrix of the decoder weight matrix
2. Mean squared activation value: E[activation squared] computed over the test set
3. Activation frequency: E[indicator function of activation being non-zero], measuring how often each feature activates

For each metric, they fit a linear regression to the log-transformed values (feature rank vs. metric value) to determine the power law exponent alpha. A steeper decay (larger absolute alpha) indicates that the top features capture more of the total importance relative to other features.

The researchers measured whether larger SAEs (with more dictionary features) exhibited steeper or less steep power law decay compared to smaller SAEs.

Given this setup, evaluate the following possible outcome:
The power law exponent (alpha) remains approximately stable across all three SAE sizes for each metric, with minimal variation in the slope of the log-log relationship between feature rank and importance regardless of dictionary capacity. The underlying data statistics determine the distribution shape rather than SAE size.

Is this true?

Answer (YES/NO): NO